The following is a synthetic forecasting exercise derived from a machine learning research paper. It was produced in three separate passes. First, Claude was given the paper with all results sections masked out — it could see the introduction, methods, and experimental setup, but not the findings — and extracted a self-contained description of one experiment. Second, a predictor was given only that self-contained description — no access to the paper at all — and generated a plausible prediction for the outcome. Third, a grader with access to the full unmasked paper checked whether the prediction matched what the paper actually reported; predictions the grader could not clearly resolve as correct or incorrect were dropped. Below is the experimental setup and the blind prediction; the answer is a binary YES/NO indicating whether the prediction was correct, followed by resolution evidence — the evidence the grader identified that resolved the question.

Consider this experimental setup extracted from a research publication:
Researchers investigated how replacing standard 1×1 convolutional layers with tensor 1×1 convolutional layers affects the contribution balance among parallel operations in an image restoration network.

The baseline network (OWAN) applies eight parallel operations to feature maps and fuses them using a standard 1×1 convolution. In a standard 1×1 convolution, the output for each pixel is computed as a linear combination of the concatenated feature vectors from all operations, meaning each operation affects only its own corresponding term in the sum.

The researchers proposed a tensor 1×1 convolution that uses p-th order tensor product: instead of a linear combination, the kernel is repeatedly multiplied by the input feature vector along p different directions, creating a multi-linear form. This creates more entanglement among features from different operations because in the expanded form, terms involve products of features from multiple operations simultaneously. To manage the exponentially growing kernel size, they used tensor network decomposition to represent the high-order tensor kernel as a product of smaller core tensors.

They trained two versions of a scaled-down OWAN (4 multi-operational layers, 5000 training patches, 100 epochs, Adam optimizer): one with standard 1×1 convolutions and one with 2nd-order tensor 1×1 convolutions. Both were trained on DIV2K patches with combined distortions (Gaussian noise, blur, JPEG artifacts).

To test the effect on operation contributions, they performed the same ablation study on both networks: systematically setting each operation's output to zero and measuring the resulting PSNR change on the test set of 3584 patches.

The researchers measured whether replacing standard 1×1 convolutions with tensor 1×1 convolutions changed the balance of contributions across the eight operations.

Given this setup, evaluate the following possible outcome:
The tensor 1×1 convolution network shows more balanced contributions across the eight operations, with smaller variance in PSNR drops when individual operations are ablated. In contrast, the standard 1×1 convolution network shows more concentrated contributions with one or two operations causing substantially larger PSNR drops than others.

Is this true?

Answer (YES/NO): YES